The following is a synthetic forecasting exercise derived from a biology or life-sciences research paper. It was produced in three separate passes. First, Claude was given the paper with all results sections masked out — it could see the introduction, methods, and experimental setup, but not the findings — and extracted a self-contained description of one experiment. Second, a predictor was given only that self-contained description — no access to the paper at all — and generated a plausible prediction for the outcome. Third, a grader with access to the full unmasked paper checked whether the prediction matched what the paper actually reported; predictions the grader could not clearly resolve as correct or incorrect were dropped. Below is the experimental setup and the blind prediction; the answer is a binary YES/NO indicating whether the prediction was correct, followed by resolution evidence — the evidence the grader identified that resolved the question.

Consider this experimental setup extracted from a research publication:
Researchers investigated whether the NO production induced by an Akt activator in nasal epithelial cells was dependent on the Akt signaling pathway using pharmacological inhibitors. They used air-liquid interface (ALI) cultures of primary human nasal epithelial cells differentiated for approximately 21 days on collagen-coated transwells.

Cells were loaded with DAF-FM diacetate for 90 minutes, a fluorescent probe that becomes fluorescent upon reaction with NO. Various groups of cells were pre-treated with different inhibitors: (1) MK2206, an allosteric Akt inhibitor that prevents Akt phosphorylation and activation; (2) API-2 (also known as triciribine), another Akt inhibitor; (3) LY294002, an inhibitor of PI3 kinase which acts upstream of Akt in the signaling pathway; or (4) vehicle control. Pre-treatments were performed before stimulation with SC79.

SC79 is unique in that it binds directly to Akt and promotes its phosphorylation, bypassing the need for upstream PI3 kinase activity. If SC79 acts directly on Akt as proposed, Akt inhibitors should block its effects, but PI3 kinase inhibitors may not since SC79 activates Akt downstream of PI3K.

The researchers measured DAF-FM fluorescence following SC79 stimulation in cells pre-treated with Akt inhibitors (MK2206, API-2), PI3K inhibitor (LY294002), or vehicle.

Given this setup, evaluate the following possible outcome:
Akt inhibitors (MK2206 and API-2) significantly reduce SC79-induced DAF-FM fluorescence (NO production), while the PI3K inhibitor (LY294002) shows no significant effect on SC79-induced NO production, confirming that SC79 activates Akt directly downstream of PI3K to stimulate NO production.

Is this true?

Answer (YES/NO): NO